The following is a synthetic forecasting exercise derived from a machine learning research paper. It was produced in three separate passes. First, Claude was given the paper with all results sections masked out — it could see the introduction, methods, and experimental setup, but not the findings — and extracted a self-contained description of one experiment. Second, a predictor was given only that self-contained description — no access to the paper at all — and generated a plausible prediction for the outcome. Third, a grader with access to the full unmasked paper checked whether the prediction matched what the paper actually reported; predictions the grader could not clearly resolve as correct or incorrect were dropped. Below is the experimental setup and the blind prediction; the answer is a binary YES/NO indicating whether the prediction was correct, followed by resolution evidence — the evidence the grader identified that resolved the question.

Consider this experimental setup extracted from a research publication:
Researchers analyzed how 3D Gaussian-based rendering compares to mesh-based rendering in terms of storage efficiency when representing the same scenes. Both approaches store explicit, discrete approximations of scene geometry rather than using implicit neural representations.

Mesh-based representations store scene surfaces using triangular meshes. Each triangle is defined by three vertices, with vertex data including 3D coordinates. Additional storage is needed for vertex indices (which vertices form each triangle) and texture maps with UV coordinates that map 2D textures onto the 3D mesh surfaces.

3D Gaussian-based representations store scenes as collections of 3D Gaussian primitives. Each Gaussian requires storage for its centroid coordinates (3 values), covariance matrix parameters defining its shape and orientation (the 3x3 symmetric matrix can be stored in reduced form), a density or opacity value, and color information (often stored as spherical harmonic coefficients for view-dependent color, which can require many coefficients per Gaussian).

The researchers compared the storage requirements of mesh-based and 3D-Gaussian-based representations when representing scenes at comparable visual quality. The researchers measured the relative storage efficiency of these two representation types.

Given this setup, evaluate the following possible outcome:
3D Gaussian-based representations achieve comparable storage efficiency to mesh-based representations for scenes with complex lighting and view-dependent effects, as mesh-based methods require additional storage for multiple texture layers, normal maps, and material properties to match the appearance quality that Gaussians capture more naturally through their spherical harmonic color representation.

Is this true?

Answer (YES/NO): NO